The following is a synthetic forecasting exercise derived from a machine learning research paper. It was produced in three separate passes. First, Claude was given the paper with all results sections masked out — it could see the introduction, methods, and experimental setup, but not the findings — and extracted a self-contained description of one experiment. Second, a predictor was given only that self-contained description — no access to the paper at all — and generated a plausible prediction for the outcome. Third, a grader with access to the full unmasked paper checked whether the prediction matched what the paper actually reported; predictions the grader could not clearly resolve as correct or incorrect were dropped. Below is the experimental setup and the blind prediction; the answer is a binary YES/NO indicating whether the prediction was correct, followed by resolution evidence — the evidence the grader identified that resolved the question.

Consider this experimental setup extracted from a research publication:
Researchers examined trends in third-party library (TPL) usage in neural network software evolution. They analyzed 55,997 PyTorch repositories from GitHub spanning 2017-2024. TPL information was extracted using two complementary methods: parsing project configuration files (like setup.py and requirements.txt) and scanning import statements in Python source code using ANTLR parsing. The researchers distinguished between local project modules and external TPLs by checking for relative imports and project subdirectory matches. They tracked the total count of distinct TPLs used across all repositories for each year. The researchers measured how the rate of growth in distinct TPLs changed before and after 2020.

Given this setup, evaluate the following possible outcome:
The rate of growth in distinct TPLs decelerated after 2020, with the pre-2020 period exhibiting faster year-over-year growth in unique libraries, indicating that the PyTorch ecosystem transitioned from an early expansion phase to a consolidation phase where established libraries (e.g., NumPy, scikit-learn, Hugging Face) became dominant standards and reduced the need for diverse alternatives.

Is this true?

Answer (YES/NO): YES